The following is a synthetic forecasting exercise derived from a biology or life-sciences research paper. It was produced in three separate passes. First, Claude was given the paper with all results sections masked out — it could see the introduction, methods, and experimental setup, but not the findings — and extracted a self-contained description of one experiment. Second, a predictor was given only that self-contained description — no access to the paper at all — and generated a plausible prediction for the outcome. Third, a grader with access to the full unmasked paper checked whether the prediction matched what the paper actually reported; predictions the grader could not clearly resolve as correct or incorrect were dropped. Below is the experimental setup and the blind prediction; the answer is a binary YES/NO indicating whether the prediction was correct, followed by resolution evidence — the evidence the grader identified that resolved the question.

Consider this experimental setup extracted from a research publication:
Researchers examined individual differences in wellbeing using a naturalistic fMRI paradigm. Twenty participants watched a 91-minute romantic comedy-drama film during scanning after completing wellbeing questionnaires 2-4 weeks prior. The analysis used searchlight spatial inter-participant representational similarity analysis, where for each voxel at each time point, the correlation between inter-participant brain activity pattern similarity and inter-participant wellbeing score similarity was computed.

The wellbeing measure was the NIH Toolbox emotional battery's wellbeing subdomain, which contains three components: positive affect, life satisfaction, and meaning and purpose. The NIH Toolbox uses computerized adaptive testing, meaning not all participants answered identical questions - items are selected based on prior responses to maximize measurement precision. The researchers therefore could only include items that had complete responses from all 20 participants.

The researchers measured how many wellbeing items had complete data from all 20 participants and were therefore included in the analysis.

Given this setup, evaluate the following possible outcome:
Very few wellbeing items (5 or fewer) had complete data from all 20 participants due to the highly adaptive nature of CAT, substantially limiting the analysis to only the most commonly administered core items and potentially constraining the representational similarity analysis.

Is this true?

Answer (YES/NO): NO